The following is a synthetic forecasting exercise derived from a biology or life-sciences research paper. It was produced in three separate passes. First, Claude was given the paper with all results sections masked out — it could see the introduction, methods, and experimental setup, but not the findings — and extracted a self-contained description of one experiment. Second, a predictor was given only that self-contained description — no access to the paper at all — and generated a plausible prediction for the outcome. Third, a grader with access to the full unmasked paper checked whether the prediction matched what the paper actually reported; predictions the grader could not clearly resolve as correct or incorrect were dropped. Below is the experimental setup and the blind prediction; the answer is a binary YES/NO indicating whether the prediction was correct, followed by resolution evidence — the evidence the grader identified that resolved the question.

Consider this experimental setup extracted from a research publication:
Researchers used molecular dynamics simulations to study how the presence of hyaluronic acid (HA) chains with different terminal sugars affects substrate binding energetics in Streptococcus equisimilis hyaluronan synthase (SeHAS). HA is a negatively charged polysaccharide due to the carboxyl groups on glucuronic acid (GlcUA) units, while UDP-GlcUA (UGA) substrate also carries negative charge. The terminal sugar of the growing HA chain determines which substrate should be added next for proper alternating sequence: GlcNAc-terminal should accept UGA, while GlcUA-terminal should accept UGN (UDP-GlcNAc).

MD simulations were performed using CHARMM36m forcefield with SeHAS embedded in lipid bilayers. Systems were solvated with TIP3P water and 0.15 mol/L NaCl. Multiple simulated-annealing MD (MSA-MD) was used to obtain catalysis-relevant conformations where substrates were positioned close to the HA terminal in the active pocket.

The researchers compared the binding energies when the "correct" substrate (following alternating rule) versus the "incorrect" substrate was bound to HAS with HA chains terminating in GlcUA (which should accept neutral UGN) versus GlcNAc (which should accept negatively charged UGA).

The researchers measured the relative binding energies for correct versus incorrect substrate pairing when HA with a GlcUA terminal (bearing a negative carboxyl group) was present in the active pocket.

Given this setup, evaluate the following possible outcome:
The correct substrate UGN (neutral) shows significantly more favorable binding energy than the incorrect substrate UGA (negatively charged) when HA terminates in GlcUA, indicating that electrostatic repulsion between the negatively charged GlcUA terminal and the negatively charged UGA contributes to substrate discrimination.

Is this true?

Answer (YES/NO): YES